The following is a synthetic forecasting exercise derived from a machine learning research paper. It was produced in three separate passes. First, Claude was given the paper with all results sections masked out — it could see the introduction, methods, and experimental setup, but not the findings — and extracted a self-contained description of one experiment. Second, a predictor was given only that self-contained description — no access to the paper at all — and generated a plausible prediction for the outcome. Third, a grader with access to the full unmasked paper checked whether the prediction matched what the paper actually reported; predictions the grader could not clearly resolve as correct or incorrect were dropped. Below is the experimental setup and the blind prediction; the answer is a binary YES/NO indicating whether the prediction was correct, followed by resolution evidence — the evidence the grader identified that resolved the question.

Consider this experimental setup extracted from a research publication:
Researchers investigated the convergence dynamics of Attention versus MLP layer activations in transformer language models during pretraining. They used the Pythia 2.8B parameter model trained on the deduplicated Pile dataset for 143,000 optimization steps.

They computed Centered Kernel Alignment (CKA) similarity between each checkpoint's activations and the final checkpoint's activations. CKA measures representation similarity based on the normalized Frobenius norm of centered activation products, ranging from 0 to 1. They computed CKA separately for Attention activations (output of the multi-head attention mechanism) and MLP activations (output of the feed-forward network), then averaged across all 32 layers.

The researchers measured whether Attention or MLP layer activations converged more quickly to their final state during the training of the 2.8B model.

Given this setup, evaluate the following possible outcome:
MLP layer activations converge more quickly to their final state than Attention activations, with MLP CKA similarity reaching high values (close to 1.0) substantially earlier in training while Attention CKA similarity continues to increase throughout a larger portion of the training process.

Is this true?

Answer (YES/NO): NO